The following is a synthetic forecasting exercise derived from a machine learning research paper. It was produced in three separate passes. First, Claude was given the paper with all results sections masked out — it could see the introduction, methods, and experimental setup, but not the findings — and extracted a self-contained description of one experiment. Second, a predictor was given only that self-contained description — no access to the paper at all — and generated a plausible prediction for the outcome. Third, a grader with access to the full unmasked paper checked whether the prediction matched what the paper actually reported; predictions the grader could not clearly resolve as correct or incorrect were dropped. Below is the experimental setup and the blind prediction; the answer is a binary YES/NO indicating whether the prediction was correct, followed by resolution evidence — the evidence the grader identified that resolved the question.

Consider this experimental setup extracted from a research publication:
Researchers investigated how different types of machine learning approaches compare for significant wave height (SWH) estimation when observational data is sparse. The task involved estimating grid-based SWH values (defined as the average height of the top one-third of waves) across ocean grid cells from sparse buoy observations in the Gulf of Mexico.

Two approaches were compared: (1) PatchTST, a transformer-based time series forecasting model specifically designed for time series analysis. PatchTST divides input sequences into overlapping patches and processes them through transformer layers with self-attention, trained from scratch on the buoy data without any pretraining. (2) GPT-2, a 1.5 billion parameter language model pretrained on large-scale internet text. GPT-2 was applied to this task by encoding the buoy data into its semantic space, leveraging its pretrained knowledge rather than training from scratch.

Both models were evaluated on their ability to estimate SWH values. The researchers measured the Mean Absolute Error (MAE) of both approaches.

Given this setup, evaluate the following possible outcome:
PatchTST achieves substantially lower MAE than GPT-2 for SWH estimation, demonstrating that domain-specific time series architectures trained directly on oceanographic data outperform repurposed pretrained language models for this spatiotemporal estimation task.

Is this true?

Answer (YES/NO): NO